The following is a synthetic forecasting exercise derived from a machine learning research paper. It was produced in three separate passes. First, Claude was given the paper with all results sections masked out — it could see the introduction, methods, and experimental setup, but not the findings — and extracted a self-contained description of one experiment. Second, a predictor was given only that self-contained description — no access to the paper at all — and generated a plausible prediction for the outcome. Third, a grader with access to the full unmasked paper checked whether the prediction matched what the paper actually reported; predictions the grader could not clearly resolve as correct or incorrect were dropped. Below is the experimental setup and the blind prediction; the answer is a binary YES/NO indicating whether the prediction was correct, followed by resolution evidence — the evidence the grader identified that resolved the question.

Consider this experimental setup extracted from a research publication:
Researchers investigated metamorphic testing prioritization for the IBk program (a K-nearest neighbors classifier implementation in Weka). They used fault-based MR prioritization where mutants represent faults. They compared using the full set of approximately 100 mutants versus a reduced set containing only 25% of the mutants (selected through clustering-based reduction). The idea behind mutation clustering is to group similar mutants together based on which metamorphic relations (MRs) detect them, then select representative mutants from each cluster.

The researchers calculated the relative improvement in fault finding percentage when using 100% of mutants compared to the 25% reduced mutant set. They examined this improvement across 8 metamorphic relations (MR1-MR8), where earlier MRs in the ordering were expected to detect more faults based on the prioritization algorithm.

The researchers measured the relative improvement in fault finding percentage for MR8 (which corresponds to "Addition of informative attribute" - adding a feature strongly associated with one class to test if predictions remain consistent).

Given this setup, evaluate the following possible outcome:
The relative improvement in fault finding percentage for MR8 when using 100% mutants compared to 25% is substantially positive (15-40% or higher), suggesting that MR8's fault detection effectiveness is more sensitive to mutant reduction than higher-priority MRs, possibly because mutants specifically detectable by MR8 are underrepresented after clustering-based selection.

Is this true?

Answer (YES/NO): NO